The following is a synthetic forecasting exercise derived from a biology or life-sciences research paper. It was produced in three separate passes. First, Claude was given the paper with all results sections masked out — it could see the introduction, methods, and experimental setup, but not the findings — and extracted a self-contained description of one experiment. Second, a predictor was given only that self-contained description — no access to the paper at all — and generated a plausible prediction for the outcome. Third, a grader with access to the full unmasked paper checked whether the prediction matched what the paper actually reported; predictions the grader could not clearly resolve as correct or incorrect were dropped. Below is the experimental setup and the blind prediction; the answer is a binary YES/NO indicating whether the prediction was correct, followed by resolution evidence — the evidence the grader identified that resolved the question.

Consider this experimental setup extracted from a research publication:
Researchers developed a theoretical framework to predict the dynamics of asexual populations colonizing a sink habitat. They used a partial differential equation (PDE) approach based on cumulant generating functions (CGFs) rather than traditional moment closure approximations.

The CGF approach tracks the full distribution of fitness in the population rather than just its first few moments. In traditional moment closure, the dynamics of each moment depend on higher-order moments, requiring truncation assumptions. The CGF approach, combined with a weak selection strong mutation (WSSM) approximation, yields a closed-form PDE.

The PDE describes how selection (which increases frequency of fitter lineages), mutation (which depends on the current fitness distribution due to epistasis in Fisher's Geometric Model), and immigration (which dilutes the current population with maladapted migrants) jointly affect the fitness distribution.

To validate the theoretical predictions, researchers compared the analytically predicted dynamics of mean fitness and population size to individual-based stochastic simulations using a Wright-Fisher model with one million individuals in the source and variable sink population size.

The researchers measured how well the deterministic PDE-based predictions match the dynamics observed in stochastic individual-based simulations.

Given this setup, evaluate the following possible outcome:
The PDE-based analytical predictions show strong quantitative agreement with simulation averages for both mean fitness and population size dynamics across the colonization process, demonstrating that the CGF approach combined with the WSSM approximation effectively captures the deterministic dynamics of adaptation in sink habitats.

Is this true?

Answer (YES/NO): YES